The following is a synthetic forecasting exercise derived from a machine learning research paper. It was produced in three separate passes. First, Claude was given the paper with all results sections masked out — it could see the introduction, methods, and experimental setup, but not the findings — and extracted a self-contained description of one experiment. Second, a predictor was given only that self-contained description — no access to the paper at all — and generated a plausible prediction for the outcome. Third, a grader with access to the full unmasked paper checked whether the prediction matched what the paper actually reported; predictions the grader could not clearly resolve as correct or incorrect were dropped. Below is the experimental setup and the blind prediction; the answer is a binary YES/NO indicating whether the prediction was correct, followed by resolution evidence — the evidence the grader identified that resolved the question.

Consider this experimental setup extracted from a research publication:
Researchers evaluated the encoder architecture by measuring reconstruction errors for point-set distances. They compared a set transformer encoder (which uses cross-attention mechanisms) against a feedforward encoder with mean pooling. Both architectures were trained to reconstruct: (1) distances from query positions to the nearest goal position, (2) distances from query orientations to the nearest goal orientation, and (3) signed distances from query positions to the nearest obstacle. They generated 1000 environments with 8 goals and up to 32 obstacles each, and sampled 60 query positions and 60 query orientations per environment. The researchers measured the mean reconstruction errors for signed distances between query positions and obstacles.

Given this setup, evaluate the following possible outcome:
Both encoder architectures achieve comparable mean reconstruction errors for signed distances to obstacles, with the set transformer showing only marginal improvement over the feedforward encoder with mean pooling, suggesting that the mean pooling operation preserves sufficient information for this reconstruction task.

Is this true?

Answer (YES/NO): NO